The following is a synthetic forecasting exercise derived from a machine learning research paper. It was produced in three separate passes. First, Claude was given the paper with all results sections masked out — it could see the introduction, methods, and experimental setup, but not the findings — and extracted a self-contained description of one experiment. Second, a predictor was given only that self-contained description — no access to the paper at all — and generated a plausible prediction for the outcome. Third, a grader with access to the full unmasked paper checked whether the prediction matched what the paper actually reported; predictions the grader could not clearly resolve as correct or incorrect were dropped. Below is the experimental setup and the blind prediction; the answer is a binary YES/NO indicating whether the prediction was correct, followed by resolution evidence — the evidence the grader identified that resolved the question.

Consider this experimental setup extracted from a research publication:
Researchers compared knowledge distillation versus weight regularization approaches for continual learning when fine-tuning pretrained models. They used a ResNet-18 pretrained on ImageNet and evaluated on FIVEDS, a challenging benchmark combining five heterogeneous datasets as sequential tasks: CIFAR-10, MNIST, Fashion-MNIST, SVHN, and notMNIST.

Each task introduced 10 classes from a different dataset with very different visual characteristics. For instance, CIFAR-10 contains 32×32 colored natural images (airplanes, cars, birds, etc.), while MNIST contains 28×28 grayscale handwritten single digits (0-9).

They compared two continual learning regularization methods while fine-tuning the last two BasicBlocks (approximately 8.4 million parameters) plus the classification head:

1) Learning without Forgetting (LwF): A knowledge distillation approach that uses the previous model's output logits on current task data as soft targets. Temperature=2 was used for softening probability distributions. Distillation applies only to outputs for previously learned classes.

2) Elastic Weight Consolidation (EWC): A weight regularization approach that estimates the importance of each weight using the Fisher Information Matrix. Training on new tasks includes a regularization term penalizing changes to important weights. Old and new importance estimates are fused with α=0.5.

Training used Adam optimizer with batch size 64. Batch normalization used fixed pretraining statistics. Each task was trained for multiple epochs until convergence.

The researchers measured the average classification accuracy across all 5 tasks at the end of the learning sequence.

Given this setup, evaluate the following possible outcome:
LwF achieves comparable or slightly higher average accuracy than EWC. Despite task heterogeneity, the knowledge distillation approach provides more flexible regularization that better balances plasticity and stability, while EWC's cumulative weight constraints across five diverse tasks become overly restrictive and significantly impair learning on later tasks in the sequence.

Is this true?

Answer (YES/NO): NO